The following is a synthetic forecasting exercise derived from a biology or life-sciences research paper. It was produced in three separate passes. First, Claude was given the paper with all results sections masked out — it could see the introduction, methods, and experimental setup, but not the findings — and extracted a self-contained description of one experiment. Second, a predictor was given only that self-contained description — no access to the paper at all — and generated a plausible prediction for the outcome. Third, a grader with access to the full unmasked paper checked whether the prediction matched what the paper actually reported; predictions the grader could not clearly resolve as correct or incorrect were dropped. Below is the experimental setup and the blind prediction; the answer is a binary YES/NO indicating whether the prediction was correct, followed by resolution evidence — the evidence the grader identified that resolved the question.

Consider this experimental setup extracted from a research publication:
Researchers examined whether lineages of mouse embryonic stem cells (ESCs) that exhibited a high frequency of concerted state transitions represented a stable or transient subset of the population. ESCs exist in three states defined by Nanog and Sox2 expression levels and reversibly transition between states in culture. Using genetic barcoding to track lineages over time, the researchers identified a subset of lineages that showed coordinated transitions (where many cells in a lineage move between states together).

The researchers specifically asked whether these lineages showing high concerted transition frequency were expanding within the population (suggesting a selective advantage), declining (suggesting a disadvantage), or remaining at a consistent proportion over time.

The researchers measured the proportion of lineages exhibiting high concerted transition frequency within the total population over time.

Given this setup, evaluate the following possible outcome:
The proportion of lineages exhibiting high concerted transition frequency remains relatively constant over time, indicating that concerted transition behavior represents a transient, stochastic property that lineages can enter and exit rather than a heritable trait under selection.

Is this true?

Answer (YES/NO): NO